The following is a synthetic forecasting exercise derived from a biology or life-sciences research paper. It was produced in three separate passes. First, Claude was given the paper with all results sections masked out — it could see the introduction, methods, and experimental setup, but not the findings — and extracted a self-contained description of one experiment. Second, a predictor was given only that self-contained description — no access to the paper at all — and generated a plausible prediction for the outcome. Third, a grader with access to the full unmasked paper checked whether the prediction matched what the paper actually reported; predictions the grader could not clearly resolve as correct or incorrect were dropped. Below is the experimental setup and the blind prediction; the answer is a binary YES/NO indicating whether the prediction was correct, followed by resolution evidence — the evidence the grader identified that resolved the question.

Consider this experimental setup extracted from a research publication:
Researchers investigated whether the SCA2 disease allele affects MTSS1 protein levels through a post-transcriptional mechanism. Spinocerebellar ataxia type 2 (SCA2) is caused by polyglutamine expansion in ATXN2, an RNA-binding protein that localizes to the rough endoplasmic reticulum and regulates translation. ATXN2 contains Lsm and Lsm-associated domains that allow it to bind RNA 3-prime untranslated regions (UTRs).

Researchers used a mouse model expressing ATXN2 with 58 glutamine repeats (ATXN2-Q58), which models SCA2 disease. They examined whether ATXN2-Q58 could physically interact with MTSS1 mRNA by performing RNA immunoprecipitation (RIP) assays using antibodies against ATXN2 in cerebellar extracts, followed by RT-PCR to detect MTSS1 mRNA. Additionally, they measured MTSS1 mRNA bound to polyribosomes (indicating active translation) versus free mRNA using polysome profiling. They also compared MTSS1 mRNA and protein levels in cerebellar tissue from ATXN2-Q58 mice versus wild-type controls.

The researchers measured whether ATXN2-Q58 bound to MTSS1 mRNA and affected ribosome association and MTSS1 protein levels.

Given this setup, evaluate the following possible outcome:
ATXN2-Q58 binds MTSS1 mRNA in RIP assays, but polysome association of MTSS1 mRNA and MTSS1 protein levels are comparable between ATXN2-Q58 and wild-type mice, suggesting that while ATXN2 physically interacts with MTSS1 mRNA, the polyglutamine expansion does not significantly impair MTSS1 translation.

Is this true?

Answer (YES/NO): NO